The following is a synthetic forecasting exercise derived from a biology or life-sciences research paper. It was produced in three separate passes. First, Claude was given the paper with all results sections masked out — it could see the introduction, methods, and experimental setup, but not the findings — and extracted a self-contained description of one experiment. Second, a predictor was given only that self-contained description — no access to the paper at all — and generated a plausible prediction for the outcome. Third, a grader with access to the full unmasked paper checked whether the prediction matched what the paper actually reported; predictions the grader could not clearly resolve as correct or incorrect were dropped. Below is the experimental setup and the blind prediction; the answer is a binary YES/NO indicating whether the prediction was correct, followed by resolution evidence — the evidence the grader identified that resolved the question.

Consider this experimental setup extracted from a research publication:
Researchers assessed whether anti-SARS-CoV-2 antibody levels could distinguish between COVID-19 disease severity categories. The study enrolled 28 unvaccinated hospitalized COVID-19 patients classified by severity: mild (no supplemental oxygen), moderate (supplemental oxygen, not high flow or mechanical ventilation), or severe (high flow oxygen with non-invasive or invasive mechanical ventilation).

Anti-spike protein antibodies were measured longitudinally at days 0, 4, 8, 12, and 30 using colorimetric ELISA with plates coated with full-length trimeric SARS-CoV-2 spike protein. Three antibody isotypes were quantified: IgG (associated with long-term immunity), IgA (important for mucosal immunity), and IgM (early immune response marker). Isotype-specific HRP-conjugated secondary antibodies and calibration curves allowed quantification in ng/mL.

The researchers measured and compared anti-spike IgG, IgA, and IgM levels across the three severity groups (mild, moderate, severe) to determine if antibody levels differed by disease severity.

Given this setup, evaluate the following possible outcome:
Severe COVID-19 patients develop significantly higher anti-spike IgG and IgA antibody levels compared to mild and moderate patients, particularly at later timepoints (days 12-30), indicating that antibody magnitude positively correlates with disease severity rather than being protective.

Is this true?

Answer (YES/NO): NO